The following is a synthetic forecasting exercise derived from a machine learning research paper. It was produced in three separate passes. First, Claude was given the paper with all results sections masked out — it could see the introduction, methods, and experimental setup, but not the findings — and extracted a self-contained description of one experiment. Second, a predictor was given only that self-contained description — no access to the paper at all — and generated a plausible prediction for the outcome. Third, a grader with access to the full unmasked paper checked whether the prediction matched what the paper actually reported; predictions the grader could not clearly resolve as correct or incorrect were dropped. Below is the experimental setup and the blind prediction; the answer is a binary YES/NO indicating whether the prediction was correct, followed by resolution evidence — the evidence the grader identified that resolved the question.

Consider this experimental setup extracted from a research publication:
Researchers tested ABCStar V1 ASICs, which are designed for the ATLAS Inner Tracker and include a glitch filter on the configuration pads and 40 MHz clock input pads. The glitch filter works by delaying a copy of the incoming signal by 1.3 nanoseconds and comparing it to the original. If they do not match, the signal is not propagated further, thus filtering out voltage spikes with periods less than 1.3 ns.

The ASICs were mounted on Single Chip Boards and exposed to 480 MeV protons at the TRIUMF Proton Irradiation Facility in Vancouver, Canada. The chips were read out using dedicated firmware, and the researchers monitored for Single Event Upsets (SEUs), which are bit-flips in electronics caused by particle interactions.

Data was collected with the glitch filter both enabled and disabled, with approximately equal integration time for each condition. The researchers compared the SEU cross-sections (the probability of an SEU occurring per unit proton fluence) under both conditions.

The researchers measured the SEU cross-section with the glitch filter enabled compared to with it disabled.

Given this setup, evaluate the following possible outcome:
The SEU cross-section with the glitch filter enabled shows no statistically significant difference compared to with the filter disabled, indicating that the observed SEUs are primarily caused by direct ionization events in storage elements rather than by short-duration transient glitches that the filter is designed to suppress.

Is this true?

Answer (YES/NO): YES